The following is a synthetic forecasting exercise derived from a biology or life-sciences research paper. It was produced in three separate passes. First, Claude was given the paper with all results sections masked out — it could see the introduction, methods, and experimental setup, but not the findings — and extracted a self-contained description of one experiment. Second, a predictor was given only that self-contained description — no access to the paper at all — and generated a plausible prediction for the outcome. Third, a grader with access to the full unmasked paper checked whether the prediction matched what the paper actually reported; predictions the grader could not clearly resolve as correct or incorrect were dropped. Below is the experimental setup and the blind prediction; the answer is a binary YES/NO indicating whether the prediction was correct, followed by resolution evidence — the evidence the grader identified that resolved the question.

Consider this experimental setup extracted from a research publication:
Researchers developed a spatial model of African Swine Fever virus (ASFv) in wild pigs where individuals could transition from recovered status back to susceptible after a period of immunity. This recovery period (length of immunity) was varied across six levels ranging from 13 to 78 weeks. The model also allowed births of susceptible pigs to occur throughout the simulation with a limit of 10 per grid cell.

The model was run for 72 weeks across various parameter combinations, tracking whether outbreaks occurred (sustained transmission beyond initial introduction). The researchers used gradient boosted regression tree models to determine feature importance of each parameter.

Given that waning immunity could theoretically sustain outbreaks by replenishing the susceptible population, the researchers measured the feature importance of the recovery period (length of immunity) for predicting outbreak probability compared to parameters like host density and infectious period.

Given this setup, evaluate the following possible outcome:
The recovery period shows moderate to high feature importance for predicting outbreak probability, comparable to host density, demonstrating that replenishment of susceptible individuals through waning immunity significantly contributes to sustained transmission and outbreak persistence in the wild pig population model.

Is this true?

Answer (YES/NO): NO